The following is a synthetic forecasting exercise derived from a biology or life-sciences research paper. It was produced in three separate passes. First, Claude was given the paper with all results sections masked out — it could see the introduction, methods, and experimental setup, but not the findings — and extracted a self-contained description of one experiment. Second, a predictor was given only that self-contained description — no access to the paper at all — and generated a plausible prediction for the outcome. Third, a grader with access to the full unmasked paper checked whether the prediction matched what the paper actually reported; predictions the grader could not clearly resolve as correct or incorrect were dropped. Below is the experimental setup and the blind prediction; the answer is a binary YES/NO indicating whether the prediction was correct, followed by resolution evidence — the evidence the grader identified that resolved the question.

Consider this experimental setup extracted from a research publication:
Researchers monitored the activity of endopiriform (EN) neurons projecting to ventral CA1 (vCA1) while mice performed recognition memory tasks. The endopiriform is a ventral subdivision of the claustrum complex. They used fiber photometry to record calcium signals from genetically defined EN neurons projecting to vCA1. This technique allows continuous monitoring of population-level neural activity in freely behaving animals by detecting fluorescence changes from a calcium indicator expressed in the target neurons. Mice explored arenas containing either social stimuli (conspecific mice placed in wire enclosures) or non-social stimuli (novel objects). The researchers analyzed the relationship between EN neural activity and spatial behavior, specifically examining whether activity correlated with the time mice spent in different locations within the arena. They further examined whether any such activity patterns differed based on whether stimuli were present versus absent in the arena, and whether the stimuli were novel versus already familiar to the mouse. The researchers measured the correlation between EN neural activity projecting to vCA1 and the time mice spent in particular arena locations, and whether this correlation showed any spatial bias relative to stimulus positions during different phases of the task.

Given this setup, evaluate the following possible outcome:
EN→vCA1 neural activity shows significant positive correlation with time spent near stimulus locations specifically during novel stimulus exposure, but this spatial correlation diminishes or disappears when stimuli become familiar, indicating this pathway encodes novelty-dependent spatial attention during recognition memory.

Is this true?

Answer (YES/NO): NO